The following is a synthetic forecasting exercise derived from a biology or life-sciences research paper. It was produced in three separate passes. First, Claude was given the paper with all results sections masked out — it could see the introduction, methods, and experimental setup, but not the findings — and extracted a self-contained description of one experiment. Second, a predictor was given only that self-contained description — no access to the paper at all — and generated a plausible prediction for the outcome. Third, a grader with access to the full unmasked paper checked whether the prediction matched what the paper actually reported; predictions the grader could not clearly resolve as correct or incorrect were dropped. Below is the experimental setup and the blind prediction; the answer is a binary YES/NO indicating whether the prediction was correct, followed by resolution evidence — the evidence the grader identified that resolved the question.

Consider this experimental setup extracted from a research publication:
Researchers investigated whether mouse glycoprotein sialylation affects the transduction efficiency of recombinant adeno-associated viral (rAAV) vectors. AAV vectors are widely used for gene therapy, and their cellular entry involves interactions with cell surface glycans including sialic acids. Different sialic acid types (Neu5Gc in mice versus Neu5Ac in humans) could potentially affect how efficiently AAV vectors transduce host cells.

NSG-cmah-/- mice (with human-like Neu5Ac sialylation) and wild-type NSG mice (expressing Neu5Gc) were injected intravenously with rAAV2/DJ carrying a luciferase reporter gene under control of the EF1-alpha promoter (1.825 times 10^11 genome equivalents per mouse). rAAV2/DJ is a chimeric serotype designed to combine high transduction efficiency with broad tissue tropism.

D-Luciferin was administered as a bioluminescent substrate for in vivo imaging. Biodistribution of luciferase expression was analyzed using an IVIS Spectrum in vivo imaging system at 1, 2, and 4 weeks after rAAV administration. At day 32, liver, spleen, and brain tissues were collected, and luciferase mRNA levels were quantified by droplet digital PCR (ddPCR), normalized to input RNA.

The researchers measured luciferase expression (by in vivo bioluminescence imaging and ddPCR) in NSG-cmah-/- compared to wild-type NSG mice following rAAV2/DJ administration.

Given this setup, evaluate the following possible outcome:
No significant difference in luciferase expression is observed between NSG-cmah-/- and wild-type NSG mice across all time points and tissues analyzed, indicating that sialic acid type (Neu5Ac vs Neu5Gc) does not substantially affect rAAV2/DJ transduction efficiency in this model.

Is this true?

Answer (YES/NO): NO